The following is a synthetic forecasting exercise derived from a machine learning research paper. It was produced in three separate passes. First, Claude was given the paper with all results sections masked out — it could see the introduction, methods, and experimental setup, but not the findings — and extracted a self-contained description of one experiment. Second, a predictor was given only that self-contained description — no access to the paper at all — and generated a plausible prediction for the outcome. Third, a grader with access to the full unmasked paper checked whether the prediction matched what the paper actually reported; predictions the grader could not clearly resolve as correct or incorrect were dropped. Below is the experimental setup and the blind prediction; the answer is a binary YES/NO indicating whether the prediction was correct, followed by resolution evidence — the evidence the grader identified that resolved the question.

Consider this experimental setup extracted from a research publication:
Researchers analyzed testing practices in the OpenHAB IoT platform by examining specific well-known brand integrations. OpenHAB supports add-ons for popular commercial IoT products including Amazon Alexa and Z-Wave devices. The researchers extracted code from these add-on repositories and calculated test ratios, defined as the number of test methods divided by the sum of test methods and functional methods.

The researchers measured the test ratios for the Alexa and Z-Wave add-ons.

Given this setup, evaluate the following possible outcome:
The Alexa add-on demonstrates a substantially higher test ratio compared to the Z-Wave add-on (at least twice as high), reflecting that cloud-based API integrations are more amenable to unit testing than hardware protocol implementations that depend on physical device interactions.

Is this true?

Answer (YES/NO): NO